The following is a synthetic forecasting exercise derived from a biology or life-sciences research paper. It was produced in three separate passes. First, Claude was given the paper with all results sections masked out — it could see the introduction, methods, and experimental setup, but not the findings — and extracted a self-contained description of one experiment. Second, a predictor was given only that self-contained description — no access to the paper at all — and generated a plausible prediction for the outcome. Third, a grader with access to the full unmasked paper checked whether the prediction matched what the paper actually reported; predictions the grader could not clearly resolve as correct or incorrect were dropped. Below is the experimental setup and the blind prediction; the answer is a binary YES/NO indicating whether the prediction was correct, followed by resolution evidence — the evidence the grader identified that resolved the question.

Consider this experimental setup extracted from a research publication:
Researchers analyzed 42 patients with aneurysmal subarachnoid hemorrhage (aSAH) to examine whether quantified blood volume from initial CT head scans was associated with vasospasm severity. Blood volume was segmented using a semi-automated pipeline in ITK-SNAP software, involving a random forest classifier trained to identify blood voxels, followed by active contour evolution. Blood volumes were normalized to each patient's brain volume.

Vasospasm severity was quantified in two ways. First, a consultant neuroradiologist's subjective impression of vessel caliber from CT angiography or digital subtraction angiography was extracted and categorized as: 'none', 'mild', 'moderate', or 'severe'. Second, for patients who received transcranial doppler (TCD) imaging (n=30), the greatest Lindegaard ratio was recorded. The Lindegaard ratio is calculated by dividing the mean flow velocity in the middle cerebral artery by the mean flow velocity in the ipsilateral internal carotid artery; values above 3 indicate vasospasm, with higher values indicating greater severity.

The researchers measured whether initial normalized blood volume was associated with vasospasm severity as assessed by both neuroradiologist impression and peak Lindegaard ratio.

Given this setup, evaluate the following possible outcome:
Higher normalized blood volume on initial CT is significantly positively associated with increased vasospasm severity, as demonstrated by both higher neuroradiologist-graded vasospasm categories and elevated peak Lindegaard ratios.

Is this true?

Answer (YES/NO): YES